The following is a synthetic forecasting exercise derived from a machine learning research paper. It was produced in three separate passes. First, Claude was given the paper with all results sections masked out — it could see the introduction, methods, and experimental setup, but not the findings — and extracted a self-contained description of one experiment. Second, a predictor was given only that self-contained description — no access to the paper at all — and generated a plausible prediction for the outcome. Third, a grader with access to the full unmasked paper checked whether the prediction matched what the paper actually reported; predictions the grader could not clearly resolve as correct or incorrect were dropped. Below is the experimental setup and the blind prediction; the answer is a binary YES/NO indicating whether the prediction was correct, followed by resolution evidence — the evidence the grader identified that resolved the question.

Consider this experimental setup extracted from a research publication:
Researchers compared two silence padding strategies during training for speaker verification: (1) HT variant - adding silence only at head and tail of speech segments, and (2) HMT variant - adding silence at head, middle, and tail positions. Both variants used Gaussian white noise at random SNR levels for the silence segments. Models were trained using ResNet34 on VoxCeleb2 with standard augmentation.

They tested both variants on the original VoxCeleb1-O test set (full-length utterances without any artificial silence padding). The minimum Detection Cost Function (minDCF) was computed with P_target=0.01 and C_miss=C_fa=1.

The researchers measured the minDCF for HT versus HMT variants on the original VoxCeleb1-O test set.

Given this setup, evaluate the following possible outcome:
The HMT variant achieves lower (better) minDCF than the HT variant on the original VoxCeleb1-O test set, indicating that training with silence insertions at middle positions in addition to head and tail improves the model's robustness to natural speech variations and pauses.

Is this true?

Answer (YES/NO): NO